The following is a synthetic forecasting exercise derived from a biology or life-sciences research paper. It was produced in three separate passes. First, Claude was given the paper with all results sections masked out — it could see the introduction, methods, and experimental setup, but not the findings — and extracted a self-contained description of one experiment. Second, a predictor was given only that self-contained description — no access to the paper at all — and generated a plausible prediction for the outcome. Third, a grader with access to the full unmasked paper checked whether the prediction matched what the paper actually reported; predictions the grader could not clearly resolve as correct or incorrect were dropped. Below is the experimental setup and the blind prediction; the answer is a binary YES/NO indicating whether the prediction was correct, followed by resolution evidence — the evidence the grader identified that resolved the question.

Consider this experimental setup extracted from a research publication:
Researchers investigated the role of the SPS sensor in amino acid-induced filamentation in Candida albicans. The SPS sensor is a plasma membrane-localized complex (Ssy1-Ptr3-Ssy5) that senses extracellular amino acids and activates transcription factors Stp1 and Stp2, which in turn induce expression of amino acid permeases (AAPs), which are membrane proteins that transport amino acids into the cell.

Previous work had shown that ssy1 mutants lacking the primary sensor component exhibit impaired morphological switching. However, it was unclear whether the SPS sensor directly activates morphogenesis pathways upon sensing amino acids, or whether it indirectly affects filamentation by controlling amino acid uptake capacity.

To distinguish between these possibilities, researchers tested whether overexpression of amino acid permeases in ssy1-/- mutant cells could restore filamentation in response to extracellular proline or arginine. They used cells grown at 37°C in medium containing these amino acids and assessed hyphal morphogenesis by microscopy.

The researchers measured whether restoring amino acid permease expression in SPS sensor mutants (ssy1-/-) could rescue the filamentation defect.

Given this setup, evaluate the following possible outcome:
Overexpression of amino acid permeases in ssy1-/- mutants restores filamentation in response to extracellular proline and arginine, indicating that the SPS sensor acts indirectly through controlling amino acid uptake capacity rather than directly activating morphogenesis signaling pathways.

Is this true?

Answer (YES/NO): NO